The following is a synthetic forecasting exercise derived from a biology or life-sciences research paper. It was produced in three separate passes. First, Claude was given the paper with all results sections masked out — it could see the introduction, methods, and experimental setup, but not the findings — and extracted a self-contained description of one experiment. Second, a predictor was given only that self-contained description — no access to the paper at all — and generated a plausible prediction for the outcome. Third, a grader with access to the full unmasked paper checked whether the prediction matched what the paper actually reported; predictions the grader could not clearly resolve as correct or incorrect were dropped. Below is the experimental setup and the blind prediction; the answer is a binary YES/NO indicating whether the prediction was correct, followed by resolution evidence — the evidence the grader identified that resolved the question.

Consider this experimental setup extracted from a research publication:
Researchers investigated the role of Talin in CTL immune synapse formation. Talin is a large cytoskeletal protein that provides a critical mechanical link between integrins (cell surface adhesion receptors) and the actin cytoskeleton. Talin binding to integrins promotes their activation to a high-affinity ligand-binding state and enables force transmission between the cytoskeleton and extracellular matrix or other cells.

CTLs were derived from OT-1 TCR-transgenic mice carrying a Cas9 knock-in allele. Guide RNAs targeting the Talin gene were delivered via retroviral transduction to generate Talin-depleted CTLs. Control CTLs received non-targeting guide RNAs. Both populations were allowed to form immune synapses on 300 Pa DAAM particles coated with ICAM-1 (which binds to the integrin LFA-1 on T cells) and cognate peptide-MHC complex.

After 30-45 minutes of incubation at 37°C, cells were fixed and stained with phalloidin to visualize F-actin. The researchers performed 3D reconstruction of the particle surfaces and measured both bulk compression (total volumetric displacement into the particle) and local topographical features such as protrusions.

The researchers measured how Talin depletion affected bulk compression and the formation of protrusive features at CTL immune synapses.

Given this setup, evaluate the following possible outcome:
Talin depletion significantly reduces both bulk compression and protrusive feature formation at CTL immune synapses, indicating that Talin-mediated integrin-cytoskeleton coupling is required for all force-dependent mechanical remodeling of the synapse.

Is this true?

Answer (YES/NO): YES